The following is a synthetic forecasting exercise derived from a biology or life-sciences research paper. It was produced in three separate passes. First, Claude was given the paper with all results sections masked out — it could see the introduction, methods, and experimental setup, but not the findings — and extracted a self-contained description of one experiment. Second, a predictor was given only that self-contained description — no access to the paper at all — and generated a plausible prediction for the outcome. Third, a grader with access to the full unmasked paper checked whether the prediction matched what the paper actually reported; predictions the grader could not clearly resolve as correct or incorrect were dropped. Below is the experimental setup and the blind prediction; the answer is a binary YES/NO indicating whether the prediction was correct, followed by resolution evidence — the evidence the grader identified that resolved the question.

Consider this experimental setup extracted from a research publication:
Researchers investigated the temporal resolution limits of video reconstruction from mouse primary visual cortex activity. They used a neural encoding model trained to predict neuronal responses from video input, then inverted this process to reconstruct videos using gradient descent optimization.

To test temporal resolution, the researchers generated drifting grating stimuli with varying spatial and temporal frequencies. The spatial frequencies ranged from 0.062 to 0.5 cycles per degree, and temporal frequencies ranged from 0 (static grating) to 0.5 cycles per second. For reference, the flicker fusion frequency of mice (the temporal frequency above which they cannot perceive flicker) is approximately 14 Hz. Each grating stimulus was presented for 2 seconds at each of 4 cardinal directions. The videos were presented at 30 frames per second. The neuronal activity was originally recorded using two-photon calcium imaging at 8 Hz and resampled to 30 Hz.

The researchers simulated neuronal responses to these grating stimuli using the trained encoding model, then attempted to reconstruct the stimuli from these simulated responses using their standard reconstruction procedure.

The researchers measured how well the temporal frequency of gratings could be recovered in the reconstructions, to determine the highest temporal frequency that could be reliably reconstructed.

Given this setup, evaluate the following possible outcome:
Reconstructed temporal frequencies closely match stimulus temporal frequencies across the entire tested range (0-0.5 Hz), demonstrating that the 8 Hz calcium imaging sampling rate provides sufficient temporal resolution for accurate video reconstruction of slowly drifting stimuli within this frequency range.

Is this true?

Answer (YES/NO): NO